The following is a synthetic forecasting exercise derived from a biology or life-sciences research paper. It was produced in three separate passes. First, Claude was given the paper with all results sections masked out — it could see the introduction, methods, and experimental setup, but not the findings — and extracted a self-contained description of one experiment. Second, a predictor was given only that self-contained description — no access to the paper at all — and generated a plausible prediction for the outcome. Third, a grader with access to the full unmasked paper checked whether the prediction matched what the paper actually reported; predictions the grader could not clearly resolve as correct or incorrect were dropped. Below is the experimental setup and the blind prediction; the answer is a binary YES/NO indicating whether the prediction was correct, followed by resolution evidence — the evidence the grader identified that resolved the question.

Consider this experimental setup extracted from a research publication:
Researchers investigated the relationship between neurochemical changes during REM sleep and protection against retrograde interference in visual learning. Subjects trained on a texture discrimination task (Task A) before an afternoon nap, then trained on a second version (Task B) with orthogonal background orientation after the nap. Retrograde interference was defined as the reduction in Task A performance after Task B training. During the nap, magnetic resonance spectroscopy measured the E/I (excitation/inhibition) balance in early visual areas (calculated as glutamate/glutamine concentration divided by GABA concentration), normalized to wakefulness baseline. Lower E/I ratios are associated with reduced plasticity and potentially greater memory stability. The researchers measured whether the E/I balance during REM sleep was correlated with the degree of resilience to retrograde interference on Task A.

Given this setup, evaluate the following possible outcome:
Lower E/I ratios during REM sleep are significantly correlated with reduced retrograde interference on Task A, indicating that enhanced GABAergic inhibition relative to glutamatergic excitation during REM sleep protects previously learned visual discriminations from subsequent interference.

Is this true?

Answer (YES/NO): YES